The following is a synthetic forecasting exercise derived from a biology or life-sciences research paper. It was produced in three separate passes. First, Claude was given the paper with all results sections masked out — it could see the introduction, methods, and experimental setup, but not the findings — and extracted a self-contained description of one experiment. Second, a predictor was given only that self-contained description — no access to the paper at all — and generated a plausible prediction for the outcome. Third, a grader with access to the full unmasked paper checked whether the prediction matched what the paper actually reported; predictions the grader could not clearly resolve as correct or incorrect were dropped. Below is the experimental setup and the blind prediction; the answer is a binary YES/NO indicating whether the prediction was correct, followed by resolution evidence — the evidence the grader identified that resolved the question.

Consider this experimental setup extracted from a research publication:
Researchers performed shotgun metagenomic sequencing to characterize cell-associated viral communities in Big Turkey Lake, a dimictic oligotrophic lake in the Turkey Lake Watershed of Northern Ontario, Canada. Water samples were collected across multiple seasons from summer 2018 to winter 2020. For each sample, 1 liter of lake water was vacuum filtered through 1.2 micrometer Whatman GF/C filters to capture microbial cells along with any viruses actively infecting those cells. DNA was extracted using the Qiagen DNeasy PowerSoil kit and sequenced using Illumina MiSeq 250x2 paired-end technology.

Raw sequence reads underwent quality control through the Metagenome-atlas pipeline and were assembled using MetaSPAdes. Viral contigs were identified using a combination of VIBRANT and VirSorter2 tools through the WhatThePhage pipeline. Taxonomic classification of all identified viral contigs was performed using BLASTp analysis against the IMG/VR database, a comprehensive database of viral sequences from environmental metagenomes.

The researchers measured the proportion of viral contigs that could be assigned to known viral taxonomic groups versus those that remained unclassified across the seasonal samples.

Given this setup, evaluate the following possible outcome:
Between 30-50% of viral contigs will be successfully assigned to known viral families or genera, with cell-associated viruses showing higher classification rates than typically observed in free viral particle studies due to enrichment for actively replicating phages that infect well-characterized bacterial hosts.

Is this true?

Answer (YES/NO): YES